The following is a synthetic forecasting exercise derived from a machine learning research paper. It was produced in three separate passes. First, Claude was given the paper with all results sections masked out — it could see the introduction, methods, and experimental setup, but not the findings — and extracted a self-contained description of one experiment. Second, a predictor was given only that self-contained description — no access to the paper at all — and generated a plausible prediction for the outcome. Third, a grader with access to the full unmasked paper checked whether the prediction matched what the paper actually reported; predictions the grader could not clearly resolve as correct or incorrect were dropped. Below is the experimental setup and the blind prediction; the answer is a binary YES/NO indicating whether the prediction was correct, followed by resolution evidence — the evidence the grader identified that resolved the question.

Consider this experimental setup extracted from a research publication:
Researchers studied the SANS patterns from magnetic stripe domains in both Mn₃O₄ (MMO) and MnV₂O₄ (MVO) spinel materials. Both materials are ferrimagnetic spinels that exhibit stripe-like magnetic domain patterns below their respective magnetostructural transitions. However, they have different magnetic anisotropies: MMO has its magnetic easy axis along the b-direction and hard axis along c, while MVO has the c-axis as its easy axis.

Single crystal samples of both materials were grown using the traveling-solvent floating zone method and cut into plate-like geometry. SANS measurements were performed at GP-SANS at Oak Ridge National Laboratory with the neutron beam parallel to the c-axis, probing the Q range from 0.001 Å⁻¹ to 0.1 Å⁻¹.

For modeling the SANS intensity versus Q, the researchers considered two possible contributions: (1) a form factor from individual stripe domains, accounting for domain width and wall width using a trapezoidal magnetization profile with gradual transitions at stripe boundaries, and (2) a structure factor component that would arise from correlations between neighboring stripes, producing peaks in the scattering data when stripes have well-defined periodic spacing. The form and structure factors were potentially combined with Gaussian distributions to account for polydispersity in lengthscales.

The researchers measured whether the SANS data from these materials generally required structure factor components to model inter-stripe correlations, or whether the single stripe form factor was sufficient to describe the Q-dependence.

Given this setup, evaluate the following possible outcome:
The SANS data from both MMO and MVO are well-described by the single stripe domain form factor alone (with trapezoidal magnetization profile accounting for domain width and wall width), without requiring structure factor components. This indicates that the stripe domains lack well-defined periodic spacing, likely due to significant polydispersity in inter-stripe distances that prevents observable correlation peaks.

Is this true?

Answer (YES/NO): YES